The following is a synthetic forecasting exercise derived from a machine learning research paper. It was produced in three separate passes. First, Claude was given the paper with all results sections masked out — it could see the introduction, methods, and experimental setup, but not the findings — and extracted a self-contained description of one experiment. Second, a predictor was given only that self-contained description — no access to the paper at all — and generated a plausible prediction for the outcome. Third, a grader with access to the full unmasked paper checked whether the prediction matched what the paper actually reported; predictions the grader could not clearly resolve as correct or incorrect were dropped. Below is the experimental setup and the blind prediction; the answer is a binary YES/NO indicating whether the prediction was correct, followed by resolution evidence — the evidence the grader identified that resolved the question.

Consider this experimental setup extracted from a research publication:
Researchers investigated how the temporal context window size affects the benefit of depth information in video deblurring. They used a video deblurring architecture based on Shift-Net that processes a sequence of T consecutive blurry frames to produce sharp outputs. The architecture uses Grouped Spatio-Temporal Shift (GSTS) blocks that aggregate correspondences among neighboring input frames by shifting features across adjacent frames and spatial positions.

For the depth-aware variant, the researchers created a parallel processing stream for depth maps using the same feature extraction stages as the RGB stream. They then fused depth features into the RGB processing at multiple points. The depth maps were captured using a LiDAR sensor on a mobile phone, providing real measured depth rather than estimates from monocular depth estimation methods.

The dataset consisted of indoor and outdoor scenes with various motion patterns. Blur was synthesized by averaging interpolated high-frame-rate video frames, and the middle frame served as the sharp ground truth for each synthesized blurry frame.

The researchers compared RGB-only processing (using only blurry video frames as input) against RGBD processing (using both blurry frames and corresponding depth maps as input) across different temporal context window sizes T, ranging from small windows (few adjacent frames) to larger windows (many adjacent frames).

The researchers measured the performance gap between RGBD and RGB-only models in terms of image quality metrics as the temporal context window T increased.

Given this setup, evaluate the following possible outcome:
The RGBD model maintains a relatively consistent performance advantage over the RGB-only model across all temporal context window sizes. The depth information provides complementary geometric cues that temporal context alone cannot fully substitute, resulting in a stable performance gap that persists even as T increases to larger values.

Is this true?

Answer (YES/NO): NO